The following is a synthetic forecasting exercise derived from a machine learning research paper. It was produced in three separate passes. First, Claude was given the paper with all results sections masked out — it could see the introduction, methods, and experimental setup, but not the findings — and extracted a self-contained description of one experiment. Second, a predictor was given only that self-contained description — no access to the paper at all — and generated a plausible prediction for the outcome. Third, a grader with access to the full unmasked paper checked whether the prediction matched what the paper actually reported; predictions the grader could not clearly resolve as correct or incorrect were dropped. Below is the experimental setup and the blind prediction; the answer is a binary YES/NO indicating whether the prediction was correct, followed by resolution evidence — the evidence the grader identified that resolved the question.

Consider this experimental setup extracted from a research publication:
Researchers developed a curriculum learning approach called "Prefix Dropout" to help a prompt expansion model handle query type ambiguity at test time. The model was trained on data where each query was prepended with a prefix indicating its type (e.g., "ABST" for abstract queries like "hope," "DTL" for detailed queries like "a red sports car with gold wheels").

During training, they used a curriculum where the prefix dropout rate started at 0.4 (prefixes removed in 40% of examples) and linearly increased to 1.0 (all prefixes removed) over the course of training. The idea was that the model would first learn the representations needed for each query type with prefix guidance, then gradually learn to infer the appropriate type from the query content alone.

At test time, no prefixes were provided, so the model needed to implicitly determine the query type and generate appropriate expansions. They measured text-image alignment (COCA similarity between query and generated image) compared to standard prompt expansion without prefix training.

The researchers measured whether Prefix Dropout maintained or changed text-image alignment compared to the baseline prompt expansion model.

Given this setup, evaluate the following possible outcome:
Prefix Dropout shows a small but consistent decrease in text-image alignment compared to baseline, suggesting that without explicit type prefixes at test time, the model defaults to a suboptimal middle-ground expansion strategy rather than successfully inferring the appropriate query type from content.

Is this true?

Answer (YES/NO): NO